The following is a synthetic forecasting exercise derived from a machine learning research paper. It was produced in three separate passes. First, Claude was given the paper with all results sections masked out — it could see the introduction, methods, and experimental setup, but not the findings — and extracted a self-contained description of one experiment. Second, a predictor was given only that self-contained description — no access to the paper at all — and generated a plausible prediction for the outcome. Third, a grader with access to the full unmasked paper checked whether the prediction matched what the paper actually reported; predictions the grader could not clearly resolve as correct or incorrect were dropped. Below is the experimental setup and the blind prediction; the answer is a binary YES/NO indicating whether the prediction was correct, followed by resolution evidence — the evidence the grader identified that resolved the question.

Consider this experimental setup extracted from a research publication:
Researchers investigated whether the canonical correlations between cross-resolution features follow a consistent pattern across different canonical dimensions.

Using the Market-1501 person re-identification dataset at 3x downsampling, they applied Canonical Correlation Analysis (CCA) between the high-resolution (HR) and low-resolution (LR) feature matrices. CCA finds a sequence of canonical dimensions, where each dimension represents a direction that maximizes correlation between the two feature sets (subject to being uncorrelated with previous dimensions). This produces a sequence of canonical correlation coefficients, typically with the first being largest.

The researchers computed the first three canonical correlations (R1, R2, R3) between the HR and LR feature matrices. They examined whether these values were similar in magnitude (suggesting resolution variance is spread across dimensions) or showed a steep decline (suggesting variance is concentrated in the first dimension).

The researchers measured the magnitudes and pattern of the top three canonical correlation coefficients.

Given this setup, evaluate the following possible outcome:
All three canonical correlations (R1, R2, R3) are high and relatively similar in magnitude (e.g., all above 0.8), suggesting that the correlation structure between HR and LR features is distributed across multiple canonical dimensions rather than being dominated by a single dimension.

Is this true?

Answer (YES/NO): NO